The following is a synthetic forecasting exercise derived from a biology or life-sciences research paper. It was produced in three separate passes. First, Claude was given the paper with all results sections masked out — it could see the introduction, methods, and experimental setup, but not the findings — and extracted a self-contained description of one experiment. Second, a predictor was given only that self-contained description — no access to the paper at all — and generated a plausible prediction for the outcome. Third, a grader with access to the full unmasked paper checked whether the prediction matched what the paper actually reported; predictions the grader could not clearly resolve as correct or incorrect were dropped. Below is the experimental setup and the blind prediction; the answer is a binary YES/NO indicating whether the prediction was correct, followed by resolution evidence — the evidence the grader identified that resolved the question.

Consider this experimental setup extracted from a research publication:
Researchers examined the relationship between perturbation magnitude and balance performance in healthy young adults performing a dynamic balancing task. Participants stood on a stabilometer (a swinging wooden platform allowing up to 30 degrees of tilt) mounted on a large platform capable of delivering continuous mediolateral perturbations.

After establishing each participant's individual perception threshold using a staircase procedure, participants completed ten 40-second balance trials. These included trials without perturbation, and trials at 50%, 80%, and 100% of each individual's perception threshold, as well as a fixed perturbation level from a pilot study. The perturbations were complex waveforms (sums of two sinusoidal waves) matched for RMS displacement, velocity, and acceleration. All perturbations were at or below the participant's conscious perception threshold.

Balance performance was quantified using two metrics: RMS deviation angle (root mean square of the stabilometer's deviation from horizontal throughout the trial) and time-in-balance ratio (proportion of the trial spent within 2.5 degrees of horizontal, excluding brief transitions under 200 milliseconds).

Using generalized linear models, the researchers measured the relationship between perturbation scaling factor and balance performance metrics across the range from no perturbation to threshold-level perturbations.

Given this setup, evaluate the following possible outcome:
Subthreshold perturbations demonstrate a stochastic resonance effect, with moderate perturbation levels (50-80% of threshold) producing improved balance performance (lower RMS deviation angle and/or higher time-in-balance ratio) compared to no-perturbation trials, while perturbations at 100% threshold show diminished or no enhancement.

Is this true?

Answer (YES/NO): NO